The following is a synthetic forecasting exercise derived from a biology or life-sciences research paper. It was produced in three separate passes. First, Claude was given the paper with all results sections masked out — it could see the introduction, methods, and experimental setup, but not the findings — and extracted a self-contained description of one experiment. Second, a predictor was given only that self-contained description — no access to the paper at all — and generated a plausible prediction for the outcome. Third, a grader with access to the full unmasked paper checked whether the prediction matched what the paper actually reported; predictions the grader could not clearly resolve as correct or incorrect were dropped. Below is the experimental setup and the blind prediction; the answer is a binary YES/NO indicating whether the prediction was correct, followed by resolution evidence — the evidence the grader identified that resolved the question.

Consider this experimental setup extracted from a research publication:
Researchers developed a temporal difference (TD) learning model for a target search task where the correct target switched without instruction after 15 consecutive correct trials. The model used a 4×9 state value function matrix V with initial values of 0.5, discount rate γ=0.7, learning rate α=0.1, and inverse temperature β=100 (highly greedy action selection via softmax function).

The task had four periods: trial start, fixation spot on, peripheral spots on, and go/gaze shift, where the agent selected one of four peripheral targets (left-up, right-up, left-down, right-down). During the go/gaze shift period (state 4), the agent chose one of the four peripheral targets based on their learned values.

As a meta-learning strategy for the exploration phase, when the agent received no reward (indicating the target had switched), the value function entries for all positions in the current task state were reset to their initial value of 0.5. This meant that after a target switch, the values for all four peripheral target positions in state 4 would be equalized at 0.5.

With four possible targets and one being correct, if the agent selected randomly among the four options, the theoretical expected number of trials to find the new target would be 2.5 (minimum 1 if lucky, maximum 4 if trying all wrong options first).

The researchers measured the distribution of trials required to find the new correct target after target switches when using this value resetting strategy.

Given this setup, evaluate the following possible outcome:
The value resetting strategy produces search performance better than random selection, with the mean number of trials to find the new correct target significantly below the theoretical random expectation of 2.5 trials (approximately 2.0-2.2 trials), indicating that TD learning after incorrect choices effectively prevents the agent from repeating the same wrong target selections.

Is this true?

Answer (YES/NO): NO